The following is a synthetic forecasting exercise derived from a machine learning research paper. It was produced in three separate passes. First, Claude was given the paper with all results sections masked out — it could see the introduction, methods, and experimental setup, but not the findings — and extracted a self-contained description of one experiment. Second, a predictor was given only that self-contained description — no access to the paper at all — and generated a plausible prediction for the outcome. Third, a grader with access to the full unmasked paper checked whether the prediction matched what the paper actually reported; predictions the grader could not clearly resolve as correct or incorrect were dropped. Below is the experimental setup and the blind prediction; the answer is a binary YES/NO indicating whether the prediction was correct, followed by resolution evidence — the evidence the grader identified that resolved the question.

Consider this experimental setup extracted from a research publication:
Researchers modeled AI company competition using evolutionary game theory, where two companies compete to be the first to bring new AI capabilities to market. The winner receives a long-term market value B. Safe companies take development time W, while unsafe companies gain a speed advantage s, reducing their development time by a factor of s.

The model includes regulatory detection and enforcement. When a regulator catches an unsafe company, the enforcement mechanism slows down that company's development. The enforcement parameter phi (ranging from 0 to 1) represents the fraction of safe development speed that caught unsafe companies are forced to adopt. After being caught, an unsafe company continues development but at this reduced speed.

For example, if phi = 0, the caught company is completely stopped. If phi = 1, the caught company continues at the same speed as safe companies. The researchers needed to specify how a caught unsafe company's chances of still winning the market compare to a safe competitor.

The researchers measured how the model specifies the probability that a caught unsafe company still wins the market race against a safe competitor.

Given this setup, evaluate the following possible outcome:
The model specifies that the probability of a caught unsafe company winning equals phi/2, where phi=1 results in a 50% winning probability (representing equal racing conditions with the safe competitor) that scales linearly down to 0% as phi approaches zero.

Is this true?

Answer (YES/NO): NO